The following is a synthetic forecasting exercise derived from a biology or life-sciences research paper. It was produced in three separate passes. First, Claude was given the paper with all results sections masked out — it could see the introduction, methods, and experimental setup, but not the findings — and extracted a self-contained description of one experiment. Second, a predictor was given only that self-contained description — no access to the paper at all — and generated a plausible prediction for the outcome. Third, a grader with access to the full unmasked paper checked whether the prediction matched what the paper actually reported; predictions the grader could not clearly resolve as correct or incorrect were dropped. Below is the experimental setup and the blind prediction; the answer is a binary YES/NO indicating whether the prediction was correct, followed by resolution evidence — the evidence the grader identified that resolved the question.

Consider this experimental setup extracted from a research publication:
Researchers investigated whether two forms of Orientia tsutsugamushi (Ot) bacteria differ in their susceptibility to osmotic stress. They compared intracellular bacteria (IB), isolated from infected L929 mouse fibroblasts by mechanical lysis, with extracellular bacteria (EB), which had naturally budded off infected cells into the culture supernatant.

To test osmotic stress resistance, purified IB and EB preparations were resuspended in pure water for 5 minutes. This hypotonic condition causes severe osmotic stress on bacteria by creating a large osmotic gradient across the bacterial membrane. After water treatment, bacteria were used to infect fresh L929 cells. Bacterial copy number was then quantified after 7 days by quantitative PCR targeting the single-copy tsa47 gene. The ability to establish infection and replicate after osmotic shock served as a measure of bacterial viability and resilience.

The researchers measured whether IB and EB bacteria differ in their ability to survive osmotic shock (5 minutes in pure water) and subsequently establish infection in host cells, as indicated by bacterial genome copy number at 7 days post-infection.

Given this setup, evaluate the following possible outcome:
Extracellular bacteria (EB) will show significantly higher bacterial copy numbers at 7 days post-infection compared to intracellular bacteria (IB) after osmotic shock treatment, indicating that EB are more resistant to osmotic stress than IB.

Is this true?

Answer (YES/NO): NO